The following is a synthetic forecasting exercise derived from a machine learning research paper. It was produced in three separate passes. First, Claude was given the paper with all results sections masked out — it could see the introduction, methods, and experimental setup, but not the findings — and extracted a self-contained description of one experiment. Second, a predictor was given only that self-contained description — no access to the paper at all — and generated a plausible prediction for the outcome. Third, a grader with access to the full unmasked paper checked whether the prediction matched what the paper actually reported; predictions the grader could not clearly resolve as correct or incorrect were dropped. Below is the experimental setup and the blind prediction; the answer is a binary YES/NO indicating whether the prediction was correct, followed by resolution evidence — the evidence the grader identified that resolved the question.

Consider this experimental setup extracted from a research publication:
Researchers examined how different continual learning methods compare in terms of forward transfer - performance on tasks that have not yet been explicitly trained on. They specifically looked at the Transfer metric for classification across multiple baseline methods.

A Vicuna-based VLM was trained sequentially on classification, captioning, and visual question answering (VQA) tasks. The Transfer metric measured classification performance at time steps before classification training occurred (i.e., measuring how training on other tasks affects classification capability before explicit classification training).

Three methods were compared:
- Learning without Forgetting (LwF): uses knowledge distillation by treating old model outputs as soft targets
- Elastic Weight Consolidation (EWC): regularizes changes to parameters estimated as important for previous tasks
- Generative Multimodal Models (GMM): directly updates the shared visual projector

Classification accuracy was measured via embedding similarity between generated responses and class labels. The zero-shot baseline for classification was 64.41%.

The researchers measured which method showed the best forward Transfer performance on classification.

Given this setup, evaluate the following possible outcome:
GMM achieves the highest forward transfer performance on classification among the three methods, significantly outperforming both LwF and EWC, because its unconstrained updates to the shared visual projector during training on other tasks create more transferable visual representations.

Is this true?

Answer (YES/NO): NO